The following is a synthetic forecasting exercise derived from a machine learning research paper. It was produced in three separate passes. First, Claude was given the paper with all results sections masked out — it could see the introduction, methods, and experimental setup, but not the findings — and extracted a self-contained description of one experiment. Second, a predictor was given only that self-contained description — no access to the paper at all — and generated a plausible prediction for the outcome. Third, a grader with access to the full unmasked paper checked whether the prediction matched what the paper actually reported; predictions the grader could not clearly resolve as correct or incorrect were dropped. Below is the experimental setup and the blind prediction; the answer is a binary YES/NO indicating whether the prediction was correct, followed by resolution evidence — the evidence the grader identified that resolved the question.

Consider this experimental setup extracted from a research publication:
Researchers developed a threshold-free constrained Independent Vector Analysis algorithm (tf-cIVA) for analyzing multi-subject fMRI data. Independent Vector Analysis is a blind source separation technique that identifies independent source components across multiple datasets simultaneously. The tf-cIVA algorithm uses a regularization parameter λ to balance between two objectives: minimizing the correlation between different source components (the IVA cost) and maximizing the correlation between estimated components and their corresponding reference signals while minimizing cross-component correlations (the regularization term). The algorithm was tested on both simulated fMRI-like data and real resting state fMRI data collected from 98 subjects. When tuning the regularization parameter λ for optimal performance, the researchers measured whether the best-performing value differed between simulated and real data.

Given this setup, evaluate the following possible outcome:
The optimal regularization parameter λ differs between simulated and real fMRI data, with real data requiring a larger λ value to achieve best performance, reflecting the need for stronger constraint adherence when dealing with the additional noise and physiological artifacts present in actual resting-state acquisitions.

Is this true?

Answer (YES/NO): YES